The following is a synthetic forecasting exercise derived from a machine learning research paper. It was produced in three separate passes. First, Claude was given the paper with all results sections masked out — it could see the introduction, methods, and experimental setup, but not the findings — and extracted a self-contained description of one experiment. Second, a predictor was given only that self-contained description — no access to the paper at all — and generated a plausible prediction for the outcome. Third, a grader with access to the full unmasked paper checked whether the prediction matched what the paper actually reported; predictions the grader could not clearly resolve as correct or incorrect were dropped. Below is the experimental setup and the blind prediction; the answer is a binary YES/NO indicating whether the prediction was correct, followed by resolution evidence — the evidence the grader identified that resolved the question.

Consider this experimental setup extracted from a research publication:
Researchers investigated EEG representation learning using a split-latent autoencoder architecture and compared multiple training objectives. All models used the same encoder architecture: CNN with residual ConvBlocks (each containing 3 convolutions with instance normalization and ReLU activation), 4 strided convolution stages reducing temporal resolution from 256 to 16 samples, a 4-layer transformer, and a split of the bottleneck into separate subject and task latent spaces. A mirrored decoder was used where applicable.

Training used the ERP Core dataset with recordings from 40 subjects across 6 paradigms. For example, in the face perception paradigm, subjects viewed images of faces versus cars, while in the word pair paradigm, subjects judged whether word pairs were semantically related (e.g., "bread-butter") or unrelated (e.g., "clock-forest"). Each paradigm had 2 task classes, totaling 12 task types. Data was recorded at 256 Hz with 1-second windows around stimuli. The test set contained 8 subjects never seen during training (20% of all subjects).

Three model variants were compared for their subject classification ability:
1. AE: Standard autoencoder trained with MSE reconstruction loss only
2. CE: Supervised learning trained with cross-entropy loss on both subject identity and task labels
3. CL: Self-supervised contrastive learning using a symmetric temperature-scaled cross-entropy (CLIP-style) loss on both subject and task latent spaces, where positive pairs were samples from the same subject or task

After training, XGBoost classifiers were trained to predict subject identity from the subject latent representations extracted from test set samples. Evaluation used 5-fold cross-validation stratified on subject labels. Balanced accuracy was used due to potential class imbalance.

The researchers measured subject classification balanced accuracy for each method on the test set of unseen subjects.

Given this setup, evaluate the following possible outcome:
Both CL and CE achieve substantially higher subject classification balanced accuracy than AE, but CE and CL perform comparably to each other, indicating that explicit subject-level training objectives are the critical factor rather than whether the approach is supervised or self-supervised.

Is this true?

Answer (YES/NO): YES